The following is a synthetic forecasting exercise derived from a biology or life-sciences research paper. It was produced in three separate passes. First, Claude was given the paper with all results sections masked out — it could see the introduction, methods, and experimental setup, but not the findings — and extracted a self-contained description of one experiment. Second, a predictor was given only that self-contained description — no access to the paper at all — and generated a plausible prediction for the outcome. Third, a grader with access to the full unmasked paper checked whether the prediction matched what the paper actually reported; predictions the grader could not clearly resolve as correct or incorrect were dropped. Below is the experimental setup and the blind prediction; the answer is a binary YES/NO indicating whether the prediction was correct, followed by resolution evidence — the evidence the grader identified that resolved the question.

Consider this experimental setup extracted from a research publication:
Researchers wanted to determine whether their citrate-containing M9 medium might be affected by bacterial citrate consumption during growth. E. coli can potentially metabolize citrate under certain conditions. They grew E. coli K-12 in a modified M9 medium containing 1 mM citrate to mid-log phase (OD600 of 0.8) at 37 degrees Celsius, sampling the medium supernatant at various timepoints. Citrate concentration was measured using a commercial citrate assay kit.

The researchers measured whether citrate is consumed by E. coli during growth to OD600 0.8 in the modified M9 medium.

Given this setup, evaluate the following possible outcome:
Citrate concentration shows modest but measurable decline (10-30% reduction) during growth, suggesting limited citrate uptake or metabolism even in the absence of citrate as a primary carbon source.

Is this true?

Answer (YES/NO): NO